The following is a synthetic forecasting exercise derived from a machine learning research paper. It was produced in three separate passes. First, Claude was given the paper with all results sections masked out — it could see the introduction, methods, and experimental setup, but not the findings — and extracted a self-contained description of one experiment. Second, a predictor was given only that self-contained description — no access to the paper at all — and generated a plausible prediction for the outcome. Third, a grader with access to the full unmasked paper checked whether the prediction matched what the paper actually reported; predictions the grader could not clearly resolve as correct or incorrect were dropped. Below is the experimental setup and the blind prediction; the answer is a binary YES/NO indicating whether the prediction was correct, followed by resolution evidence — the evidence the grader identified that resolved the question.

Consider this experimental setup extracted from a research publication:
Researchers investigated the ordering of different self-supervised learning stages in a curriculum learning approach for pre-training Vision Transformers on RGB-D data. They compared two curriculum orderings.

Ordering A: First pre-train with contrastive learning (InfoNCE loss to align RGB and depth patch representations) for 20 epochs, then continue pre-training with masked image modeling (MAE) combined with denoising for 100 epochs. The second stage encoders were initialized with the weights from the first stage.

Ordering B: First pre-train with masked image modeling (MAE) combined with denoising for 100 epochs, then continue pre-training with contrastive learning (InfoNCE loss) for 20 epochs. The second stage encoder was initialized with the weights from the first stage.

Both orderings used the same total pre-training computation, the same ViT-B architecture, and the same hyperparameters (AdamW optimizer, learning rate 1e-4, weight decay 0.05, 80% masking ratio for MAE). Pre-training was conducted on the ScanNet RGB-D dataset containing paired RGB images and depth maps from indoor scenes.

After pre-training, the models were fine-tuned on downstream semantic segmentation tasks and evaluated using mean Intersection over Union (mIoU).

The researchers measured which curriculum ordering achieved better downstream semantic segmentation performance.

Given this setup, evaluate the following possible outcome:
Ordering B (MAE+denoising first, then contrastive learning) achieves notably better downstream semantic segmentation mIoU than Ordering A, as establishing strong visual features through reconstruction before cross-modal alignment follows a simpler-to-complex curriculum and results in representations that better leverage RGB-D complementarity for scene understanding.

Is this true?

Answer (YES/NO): NO